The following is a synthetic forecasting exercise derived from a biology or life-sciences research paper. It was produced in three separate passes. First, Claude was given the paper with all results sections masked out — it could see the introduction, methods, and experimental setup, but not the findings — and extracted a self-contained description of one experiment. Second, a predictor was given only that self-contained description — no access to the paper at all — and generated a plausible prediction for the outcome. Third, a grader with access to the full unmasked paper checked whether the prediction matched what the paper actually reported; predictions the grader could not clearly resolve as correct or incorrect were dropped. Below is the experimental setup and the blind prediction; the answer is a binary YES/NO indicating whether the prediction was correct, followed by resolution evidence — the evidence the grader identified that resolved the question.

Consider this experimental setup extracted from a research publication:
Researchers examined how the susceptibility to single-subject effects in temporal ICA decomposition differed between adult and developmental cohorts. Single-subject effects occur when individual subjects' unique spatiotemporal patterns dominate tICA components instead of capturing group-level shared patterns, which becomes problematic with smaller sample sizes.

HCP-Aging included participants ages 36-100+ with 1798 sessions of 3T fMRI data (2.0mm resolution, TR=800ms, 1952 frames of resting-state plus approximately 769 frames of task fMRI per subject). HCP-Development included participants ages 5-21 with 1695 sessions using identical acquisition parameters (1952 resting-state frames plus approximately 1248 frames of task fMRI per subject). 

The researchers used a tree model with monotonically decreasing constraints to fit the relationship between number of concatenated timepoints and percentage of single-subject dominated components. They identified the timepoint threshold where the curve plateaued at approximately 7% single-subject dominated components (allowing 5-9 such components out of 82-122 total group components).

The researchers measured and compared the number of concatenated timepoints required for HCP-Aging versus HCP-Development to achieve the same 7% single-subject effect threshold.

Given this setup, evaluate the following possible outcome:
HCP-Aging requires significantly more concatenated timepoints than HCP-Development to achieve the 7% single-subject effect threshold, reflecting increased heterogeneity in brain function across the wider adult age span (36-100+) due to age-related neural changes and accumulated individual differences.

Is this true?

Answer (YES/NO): NO